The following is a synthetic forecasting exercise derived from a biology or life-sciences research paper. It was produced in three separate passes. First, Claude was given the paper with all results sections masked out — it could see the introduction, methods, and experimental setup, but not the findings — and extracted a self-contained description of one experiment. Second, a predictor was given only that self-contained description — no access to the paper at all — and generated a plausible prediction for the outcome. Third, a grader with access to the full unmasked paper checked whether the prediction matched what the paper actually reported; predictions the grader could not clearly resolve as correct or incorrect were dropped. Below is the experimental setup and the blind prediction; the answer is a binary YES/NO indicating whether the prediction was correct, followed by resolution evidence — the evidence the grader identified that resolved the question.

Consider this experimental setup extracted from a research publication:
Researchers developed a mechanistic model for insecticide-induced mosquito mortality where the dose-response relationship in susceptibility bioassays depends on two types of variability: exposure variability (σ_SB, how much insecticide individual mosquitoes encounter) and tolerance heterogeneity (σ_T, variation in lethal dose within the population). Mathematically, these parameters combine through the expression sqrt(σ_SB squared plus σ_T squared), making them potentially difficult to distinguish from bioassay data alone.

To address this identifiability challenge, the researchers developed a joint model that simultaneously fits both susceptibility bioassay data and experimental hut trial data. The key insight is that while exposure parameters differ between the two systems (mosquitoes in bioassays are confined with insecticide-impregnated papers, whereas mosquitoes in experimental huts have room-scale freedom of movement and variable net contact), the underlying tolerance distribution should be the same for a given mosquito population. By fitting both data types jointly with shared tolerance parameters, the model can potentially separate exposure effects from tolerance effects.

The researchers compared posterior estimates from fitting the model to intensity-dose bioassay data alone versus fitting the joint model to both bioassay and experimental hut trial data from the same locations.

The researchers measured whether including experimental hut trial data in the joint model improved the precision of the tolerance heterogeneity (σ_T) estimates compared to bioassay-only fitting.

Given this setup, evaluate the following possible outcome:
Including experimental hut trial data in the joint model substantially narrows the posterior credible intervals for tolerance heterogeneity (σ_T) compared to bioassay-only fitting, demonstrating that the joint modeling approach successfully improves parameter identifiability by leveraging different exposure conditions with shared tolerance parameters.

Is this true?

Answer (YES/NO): NO